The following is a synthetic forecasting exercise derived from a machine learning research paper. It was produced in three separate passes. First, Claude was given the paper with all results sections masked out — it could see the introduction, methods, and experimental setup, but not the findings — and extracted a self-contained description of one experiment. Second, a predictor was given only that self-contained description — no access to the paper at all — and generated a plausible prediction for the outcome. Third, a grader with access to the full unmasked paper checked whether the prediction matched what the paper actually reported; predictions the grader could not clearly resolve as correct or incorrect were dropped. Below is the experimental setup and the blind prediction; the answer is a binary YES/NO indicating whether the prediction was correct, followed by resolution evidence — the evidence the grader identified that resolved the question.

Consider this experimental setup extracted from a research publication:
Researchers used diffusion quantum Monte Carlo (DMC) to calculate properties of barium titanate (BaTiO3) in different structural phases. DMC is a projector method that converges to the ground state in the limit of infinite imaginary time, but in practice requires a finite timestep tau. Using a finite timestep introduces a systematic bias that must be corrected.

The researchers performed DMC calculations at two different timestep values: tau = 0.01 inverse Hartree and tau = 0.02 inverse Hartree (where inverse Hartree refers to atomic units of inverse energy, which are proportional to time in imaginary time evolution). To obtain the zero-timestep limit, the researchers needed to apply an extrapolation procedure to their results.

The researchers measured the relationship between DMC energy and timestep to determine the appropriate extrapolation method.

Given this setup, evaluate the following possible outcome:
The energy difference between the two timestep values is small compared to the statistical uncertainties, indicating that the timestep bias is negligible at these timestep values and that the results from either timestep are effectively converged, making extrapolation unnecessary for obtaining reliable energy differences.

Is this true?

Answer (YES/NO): NO